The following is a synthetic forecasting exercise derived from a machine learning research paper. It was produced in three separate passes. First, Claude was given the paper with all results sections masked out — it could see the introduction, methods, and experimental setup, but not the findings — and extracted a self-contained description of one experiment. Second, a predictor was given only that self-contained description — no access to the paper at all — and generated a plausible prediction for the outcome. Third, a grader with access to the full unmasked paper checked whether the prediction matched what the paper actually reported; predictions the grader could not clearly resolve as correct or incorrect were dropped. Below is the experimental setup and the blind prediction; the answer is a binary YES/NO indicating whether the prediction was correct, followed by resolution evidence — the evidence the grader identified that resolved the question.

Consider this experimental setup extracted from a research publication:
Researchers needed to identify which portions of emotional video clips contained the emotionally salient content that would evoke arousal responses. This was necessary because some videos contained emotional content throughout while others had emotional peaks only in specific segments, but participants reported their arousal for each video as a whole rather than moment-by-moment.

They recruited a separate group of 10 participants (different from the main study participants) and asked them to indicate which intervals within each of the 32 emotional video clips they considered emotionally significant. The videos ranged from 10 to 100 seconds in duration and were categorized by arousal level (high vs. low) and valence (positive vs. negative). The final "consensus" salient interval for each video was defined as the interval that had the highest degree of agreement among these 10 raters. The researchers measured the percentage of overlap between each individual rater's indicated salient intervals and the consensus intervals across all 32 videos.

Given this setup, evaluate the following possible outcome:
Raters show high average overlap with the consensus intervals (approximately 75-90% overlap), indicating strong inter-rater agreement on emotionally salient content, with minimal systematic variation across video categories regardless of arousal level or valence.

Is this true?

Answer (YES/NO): NO